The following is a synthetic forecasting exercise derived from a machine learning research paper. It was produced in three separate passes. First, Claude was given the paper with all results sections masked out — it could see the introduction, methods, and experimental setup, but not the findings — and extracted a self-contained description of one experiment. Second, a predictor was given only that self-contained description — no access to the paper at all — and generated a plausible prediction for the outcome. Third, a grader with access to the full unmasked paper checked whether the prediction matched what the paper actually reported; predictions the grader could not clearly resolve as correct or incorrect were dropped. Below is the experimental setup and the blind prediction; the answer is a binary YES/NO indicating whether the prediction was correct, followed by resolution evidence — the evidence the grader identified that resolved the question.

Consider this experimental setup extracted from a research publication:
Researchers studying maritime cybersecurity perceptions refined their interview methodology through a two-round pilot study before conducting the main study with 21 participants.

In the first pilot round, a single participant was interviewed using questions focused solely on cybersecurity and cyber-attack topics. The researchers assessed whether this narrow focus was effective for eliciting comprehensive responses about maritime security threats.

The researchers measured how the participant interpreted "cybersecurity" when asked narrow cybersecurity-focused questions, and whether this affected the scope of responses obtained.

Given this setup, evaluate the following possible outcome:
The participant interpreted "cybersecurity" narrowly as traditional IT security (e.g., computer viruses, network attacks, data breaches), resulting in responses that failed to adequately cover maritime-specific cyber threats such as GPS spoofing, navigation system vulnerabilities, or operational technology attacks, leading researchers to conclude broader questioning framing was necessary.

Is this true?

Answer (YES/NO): NO